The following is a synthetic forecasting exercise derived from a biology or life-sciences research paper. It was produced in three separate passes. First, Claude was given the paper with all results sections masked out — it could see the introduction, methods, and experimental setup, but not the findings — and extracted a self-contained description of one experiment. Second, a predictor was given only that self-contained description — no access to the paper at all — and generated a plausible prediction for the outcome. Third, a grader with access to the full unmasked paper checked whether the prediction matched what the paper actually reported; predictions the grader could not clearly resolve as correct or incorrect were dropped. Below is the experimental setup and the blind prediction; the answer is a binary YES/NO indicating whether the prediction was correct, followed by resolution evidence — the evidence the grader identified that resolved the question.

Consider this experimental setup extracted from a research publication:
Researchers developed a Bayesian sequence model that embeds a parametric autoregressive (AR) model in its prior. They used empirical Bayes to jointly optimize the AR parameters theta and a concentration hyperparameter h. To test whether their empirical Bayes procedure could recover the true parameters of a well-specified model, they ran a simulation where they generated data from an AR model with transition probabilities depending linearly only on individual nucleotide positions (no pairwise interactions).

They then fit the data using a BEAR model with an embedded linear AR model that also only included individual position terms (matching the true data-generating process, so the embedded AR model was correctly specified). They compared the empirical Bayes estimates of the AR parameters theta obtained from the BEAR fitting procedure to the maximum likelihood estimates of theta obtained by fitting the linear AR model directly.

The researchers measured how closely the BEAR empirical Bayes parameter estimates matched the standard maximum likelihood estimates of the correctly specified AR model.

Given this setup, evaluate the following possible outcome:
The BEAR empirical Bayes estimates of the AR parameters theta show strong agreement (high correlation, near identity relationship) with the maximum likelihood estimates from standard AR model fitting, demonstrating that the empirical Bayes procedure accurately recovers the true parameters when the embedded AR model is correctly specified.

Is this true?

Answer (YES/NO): YES